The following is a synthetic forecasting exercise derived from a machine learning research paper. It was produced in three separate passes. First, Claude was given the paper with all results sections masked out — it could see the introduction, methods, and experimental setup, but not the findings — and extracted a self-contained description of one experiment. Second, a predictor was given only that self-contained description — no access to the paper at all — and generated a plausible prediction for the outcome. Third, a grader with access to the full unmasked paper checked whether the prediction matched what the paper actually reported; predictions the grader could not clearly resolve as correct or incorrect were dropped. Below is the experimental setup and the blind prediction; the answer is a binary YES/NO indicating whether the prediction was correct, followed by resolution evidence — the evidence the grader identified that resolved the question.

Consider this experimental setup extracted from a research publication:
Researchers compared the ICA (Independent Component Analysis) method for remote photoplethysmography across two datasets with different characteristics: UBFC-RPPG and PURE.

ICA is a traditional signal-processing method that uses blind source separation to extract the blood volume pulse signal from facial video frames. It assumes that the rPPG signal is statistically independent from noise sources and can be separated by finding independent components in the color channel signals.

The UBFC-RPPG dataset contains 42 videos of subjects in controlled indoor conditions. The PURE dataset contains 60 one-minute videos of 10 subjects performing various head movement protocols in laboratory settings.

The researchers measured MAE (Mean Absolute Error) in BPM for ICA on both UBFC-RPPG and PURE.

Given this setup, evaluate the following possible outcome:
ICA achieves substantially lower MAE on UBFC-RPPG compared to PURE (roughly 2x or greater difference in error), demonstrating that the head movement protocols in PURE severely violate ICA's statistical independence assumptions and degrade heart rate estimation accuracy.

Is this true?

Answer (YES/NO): NO